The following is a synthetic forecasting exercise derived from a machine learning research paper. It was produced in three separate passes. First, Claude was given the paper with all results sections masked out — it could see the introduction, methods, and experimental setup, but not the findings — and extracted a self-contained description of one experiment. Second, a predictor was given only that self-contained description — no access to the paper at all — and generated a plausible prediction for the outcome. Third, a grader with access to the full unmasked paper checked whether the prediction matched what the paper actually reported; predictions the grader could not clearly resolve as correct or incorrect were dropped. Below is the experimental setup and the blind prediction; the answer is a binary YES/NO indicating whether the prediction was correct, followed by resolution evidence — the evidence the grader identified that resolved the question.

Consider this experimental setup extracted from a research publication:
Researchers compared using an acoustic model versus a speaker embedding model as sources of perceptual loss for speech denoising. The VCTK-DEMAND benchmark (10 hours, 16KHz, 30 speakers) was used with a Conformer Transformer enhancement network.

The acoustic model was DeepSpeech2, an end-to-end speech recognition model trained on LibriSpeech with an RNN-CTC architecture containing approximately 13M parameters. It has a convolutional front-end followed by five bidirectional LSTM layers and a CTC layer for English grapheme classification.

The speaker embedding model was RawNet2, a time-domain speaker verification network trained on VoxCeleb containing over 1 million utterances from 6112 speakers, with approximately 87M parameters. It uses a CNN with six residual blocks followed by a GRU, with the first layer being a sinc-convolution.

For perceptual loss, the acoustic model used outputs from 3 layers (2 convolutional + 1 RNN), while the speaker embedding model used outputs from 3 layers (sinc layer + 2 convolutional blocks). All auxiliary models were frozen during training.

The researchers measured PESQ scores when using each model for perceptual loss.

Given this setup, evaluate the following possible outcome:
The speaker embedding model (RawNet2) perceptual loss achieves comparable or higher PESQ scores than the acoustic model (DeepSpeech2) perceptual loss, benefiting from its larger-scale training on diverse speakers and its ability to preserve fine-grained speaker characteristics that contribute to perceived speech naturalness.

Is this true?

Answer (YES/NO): NO